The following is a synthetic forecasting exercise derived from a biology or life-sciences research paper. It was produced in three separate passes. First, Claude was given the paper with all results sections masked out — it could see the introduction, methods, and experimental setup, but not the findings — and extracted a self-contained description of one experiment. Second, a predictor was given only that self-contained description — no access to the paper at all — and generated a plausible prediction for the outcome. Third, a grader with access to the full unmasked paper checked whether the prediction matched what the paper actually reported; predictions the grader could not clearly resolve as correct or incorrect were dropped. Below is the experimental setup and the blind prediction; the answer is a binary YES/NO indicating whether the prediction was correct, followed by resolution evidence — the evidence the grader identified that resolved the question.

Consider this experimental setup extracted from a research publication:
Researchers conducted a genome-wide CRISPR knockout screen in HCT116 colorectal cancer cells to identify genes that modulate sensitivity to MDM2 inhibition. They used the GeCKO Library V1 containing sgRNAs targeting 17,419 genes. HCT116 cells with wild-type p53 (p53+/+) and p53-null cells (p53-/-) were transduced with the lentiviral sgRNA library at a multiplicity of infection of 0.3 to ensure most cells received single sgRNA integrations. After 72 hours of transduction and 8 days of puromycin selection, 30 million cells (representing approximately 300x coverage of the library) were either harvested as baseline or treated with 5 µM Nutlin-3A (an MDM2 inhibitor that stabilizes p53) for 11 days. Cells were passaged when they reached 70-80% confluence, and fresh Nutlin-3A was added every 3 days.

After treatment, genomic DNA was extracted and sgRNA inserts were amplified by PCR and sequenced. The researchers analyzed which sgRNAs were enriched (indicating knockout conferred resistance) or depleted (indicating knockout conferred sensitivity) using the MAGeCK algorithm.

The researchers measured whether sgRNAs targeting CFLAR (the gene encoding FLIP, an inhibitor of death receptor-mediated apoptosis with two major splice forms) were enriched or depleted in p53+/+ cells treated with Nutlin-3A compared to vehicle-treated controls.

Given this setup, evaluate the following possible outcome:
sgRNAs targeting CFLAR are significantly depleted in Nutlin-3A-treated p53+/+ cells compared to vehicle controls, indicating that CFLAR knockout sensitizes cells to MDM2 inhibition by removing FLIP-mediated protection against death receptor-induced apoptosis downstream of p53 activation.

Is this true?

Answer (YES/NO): YES